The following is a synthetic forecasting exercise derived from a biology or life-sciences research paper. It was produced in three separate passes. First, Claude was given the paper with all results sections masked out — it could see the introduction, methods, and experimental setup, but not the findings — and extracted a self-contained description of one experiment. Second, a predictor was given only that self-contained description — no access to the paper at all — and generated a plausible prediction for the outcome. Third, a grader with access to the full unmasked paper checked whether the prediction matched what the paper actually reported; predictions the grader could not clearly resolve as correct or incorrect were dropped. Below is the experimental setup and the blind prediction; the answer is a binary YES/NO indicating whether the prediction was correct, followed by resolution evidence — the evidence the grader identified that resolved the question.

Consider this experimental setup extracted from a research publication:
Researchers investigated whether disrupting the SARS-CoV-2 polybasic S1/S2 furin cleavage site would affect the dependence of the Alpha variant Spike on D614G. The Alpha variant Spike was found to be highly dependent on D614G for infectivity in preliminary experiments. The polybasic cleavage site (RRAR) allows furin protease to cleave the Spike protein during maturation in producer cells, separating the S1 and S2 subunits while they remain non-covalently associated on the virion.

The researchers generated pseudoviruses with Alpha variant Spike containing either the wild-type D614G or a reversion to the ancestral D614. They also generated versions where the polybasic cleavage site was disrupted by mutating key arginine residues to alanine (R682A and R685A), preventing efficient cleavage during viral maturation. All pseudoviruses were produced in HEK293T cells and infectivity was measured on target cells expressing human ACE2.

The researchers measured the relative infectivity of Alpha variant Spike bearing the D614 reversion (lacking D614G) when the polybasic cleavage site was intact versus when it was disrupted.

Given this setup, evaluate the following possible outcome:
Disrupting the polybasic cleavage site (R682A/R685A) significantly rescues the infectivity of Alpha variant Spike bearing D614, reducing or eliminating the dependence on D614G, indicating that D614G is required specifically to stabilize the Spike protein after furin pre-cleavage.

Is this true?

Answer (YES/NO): YES